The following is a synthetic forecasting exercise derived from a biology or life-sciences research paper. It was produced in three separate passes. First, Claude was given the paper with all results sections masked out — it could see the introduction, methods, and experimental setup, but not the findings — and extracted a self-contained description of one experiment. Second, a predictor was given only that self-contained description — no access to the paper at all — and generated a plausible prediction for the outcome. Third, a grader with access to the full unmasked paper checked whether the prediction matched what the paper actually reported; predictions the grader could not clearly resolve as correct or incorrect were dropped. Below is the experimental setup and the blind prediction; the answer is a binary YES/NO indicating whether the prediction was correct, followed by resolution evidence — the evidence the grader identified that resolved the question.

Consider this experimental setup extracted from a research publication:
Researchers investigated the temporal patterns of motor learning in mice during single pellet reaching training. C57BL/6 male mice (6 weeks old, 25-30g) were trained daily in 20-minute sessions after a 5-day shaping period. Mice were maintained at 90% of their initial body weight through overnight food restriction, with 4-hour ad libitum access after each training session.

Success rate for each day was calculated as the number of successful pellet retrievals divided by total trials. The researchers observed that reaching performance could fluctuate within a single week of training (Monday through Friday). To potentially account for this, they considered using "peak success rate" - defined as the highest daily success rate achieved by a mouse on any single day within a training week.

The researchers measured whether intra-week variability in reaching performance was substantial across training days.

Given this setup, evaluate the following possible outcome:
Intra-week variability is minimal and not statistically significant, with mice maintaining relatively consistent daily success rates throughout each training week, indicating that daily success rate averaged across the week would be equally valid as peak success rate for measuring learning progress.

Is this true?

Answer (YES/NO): NO